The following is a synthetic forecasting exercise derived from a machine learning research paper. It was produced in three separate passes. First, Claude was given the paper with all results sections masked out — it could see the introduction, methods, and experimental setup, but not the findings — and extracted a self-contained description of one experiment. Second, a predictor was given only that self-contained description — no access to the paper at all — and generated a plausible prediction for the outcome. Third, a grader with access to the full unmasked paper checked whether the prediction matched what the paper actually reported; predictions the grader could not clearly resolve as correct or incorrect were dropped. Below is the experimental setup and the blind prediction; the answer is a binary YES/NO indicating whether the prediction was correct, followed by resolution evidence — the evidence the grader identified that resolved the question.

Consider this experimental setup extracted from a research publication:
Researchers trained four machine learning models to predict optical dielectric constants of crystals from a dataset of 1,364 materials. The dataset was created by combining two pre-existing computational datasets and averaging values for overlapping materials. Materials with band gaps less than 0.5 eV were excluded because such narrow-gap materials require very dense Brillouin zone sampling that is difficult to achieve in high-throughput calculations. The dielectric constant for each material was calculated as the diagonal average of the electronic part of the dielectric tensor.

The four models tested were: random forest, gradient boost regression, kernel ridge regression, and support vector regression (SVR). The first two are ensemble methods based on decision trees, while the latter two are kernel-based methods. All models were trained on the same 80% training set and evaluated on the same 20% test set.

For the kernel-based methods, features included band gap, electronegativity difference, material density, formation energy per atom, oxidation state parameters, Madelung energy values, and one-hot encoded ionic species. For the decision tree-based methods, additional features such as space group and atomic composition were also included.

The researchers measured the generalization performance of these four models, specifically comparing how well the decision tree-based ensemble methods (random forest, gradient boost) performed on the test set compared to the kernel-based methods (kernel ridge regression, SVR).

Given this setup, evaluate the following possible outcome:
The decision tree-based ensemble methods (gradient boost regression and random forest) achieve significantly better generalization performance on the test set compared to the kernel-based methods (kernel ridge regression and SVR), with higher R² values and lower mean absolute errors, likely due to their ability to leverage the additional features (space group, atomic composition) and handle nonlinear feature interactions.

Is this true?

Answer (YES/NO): NO